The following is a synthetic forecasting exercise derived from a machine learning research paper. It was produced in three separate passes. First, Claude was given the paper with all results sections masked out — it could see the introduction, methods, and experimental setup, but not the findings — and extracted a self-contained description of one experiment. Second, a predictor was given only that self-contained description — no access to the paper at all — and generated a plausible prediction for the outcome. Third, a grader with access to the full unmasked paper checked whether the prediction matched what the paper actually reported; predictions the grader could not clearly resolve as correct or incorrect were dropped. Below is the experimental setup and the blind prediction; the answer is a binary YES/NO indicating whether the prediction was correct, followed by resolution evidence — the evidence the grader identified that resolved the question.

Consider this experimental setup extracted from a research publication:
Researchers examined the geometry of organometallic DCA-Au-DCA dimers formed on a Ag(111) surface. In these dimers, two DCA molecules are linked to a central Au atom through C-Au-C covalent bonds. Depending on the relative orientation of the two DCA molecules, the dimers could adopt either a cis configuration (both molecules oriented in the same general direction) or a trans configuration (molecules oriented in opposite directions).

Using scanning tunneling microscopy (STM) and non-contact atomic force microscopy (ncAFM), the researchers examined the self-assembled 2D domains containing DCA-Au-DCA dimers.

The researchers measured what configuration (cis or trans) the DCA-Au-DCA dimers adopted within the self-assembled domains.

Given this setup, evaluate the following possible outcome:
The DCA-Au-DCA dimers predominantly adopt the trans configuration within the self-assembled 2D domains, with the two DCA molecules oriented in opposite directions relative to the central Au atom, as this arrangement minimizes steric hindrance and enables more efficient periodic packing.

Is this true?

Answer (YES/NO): NO